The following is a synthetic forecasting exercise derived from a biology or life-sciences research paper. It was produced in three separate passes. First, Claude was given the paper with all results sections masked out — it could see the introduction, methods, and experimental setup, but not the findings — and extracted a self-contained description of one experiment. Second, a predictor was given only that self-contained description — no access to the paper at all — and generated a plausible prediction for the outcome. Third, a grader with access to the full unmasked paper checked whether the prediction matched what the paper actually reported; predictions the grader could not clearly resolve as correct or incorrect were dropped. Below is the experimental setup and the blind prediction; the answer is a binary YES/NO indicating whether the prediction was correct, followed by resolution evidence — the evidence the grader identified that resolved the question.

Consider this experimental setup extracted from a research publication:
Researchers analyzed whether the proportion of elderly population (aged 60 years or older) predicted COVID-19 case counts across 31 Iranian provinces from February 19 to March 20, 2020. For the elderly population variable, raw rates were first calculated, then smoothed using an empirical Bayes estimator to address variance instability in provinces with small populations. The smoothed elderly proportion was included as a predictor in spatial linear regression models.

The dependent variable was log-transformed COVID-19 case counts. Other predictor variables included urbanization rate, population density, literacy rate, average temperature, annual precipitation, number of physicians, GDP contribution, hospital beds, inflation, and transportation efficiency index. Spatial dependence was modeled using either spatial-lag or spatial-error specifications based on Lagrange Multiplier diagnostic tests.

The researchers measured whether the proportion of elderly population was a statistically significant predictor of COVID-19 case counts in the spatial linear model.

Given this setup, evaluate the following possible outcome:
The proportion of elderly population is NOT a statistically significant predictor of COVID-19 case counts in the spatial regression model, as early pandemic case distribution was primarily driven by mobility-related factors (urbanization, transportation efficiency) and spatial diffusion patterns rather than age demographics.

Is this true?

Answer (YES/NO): NO